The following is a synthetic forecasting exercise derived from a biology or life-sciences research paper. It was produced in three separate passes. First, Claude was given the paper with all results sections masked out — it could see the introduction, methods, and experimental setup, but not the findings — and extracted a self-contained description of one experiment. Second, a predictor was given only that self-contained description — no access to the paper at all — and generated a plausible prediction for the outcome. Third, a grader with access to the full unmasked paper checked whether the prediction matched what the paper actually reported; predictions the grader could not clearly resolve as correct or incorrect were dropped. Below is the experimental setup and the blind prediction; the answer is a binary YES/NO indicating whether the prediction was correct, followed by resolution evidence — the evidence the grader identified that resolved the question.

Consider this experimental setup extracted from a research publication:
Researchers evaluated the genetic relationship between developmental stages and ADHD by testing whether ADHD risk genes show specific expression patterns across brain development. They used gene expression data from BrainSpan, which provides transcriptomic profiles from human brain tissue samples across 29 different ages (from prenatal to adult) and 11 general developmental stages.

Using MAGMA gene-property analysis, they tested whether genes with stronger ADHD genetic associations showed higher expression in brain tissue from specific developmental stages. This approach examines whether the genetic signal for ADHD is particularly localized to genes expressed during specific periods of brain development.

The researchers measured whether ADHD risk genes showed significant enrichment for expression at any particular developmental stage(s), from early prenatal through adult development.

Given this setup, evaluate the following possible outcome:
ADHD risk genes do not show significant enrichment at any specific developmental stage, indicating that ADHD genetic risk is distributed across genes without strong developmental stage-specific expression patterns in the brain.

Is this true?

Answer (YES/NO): NO